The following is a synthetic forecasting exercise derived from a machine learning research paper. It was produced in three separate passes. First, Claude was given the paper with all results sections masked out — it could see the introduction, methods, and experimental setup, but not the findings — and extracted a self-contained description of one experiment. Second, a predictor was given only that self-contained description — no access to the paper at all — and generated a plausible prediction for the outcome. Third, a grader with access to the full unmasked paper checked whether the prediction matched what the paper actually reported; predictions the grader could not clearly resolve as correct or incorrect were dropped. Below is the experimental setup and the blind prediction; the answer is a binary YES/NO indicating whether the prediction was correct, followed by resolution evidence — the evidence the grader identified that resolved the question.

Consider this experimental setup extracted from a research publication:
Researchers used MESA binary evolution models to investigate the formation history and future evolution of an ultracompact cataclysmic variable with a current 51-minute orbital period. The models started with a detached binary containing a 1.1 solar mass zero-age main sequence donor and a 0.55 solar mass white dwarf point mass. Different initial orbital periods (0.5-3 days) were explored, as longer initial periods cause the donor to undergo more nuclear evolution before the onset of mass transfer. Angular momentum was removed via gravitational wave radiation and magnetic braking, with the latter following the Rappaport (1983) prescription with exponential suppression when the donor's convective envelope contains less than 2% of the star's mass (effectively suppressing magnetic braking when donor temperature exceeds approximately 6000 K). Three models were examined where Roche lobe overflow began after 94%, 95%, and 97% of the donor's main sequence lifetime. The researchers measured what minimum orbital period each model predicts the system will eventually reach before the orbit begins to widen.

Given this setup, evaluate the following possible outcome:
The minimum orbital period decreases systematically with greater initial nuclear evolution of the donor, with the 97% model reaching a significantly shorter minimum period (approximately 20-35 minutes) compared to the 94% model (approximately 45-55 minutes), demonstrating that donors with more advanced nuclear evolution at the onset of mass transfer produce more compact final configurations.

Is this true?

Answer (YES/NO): NO